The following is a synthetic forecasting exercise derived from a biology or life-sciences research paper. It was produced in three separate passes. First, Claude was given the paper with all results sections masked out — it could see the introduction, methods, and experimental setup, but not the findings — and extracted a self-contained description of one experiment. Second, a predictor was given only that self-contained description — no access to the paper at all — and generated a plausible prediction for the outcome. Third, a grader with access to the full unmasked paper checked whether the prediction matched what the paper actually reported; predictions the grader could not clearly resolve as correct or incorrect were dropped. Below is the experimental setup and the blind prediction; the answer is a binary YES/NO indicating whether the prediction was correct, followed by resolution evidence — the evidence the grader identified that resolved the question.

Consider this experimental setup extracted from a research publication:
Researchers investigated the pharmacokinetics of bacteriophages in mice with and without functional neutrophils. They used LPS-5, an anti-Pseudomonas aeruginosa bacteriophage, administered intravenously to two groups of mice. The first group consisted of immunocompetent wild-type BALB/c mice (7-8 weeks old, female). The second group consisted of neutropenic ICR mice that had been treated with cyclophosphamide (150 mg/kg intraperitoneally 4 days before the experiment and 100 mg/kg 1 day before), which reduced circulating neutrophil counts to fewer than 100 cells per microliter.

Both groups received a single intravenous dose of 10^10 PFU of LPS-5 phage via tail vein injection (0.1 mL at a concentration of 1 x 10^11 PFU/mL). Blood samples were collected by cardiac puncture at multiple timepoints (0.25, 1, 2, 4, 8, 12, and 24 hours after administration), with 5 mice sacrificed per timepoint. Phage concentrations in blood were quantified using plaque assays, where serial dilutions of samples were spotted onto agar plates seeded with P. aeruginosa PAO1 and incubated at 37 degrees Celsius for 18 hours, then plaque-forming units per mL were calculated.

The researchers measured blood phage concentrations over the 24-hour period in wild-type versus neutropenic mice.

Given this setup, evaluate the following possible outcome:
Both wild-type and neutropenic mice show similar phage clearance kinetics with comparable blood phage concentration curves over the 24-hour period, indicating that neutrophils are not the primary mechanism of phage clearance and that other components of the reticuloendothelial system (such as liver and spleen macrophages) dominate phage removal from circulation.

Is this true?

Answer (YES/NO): NO